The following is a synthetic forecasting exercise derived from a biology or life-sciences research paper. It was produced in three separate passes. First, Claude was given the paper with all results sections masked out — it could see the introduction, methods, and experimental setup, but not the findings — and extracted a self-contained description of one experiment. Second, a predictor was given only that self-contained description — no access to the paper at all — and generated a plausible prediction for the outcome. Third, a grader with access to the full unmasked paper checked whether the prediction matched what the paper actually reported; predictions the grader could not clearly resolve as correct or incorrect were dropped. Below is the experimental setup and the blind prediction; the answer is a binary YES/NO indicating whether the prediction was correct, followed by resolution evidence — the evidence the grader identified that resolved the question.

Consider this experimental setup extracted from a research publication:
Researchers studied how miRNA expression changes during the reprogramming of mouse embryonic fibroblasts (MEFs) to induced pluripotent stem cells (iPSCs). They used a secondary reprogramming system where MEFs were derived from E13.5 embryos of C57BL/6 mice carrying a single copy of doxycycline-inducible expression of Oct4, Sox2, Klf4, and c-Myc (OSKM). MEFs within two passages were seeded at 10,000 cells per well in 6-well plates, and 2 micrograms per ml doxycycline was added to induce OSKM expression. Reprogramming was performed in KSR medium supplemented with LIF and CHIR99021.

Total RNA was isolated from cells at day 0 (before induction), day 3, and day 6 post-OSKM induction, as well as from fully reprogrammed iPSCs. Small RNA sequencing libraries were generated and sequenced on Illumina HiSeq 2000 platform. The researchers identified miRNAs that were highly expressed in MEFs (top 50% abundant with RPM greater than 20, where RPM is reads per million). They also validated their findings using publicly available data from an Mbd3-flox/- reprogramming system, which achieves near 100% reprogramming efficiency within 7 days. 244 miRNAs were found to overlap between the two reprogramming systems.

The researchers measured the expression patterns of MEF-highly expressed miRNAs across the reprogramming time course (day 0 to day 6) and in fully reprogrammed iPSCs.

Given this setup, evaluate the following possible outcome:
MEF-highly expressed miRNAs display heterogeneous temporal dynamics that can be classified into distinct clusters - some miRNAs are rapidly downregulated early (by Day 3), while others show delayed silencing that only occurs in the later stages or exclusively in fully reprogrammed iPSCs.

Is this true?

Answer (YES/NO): NO